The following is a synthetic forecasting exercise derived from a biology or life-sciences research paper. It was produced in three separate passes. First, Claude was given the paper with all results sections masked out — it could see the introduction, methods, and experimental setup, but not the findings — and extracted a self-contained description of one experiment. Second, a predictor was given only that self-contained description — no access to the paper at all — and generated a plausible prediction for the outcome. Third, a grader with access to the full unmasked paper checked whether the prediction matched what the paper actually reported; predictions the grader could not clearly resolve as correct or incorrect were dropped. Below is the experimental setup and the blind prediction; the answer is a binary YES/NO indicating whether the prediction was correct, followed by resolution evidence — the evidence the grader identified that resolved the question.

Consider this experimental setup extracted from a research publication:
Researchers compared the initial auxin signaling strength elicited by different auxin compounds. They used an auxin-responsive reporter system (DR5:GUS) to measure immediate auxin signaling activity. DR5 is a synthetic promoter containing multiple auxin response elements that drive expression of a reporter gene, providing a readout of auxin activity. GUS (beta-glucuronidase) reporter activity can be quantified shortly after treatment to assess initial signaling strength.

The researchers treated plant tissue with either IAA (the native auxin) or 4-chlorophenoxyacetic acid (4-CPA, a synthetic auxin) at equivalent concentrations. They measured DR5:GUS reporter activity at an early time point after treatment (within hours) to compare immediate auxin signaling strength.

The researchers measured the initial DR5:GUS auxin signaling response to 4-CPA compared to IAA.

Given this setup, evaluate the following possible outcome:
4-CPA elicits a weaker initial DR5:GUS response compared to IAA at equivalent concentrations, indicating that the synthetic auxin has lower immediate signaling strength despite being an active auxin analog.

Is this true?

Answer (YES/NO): YES